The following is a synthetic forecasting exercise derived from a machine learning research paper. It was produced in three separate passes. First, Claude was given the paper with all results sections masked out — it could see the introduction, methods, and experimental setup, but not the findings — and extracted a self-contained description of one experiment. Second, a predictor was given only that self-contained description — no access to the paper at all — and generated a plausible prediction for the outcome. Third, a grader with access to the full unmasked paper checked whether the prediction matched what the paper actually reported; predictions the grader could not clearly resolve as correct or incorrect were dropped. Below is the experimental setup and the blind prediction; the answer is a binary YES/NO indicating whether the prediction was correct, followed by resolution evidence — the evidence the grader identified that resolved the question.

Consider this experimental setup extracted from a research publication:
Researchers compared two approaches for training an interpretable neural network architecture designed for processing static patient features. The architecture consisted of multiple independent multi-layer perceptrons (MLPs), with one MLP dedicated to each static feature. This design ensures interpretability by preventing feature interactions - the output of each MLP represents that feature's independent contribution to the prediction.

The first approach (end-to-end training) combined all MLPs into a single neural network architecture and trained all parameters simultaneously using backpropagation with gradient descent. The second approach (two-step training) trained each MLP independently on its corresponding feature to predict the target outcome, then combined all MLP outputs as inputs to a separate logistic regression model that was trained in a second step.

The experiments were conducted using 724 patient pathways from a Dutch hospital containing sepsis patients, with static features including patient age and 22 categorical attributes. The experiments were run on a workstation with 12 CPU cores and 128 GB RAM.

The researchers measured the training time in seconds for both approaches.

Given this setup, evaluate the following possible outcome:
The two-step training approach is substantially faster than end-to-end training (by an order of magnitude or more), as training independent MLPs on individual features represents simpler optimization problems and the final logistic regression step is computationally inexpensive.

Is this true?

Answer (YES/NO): NO